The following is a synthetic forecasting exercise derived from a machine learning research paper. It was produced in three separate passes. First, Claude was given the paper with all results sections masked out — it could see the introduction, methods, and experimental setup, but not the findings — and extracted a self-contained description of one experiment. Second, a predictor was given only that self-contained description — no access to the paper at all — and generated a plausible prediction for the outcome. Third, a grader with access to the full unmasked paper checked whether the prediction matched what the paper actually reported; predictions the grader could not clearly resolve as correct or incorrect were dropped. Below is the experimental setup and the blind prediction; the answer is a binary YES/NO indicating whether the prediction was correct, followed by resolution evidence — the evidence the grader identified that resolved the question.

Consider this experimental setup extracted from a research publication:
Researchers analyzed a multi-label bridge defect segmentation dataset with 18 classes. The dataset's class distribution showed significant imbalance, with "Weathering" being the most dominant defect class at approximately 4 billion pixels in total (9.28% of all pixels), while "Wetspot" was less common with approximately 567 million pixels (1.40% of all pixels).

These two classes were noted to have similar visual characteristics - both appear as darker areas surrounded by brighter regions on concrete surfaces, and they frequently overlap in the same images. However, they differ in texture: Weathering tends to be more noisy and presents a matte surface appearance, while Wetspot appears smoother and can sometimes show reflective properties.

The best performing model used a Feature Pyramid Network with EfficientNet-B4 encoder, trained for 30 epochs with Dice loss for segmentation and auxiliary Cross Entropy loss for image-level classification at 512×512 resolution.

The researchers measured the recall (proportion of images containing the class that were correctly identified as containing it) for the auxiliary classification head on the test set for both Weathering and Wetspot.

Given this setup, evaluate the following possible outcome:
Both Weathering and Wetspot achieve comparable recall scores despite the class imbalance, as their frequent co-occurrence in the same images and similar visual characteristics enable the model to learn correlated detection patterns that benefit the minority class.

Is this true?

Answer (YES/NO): NO